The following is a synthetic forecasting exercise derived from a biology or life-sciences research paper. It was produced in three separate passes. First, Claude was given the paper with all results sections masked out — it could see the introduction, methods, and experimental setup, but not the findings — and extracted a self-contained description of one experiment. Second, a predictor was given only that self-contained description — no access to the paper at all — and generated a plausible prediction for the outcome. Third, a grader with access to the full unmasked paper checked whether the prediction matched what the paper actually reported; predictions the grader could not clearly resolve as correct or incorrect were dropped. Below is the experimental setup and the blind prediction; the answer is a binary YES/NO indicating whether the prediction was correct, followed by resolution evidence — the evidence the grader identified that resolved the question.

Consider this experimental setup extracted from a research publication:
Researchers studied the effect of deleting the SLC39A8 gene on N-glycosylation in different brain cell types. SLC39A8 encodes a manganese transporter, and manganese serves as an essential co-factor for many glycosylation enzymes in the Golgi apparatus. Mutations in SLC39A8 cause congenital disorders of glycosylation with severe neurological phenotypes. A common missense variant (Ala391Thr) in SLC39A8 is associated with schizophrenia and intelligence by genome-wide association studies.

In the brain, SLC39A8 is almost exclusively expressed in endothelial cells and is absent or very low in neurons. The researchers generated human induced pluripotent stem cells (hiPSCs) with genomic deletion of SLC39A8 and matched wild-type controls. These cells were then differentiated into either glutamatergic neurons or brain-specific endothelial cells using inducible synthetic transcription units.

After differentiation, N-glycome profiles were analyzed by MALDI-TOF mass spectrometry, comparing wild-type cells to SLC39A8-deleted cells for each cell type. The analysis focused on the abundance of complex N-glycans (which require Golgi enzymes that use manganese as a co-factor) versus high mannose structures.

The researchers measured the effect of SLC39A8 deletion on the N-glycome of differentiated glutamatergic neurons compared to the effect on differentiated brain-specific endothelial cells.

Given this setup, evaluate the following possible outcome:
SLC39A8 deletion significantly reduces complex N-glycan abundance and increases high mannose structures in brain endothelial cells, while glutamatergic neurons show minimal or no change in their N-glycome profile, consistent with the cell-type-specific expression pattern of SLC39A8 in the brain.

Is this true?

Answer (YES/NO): YES